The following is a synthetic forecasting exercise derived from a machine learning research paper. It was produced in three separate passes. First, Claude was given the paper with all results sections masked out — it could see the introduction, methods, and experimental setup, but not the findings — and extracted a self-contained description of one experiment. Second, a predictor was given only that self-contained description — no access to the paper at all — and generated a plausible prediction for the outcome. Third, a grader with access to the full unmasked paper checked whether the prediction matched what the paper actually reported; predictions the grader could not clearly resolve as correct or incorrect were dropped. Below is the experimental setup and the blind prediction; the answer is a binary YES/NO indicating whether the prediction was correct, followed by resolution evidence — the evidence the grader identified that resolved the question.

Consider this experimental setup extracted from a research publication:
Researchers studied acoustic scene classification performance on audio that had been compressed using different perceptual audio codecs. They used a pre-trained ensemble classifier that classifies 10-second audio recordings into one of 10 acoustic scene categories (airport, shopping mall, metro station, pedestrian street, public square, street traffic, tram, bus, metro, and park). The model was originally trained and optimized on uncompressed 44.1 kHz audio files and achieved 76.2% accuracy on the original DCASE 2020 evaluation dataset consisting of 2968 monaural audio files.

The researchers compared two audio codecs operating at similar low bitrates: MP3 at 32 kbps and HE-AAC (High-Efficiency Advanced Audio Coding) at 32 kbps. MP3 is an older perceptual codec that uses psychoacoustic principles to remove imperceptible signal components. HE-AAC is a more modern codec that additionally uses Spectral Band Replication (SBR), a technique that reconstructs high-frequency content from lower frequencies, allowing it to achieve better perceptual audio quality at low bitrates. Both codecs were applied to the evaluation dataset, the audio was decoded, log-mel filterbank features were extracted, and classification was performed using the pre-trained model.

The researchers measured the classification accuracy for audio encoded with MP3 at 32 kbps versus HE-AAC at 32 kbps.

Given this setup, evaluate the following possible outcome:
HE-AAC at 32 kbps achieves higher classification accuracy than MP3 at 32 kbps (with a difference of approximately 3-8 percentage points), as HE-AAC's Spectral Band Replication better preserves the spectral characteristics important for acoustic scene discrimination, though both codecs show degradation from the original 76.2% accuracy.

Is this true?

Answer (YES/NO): NO